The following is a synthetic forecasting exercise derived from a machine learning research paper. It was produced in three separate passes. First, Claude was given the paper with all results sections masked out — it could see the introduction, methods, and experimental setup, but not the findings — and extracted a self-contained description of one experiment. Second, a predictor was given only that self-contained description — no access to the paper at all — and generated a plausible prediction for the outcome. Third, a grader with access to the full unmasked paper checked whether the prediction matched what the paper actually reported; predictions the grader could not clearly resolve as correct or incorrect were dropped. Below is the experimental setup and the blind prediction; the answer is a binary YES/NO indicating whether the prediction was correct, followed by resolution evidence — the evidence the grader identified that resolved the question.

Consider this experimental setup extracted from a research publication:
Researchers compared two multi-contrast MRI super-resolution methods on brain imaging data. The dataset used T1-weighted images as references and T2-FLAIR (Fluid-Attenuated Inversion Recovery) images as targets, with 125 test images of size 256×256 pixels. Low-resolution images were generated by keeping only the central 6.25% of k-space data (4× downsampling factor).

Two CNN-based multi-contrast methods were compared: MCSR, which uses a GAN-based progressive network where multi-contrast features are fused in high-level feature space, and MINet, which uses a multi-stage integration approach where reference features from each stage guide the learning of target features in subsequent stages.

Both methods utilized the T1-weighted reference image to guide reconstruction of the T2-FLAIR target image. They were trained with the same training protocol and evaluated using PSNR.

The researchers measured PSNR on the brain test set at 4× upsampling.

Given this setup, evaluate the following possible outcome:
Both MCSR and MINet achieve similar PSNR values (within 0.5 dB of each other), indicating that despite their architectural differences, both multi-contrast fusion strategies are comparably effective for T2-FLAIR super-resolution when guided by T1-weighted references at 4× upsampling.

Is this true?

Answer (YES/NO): NO